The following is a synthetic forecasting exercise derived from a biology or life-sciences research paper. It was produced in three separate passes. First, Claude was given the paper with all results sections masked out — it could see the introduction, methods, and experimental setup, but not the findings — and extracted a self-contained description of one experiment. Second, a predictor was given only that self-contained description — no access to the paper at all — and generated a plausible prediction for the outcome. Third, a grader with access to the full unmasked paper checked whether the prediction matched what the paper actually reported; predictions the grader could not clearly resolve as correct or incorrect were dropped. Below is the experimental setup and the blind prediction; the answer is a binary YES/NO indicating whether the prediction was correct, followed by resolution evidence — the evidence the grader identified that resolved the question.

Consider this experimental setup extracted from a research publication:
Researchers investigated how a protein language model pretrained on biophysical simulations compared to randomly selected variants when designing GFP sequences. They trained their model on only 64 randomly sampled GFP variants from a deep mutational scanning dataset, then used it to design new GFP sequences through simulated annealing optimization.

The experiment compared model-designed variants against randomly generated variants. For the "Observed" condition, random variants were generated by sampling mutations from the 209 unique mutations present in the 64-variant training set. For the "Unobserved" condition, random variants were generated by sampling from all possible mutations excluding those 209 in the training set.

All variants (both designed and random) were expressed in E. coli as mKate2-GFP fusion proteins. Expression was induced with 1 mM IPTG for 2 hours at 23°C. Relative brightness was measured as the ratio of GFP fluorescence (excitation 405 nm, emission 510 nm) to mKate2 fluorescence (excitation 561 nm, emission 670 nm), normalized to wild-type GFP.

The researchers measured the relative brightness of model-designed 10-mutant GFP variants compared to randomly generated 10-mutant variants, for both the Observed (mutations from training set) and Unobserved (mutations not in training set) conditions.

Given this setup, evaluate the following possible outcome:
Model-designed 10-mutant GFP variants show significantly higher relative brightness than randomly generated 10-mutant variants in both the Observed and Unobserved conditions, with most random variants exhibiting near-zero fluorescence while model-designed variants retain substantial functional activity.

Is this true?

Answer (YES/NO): NO